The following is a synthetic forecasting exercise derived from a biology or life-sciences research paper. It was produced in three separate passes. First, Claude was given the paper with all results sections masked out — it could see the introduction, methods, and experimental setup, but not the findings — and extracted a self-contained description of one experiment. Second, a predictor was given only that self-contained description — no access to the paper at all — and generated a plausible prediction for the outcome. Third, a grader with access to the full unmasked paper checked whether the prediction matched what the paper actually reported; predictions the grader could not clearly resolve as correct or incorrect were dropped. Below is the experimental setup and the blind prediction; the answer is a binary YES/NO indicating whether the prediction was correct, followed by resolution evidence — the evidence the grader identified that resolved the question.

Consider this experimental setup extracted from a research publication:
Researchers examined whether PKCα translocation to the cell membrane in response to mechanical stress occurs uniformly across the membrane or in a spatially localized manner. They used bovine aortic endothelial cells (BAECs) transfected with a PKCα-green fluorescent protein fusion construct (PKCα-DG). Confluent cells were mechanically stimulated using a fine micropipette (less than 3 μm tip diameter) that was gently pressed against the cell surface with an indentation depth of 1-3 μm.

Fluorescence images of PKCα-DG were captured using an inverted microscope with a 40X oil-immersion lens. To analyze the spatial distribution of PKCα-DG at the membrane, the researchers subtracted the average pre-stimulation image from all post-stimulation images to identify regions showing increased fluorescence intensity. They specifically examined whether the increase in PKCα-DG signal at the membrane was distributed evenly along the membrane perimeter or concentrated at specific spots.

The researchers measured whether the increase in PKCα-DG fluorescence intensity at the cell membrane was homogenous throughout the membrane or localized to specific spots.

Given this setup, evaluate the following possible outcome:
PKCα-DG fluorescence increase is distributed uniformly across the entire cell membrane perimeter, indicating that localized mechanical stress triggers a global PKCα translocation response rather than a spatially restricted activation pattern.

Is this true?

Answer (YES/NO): NO